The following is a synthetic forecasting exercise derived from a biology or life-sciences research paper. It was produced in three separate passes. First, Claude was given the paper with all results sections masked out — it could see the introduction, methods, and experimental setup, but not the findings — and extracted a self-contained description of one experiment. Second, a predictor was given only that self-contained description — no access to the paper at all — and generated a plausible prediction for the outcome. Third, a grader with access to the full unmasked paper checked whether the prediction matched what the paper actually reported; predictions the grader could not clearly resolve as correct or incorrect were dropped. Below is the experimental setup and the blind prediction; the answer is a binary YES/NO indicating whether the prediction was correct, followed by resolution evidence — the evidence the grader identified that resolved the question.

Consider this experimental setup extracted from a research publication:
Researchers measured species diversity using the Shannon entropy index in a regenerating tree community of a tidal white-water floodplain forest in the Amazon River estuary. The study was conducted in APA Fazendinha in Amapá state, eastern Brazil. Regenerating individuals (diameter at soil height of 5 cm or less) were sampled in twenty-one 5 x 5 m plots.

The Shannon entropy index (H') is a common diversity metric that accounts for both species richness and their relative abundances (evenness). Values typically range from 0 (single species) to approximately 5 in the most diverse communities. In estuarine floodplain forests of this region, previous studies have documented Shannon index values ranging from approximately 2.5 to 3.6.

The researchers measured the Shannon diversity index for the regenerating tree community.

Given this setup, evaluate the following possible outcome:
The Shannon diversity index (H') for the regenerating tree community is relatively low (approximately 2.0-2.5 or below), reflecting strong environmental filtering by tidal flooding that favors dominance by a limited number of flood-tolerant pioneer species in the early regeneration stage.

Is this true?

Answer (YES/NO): NO